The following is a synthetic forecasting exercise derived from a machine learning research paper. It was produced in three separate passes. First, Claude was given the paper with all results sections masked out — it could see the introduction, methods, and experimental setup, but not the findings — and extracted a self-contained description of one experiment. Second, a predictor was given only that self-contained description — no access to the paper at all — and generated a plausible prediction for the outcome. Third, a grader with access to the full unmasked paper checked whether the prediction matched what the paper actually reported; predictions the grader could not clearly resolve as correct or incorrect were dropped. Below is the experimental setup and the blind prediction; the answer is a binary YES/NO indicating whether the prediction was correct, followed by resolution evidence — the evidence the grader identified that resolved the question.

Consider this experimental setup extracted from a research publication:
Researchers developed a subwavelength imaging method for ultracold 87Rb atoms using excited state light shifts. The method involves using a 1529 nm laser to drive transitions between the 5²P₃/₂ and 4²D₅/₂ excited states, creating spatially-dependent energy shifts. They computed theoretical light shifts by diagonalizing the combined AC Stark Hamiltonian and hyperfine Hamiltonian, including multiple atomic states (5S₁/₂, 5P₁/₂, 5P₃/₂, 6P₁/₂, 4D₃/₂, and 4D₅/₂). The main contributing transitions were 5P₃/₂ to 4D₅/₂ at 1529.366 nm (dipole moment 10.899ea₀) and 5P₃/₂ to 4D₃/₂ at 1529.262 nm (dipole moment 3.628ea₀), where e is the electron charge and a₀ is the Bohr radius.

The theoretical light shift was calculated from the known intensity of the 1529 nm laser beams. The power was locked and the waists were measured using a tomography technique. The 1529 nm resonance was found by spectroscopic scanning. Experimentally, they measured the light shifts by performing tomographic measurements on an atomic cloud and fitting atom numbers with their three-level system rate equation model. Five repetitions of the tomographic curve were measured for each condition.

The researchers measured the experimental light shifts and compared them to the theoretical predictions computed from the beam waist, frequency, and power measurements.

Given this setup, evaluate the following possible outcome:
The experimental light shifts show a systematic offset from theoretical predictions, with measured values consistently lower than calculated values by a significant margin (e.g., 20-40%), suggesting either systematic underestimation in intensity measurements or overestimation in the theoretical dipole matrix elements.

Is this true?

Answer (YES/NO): NO